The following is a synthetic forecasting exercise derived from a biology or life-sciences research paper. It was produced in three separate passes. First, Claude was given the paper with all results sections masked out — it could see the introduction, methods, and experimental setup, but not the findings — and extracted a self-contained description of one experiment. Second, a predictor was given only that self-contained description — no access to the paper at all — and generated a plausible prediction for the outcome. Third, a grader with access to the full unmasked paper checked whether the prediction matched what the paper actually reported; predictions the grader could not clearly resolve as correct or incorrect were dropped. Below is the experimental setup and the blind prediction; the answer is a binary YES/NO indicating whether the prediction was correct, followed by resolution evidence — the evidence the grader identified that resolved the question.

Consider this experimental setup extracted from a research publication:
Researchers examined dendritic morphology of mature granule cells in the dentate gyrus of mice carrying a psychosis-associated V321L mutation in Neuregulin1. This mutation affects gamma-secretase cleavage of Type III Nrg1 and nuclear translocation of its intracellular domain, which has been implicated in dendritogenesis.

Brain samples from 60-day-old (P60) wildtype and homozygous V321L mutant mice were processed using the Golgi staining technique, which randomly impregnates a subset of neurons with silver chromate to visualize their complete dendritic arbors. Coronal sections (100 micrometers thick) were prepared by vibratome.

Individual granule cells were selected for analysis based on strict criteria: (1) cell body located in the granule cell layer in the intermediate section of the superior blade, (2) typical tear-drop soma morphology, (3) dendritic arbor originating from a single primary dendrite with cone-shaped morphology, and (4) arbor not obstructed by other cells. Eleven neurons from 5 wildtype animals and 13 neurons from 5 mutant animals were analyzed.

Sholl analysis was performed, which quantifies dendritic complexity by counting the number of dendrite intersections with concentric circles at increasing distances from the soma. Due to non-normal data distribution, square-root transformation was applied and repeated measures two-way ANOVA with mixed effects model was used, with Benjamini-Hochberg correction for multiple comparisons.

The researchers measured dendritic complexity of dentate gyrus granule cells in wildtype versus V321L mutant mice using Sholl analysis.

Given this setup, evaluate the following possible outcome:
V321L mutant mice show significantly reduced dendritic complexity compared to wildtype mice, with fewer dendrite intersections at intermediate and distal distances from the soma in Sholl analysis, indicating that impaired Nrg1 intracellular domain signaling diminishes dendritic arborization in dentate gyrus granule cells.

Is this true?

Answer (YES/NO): NO